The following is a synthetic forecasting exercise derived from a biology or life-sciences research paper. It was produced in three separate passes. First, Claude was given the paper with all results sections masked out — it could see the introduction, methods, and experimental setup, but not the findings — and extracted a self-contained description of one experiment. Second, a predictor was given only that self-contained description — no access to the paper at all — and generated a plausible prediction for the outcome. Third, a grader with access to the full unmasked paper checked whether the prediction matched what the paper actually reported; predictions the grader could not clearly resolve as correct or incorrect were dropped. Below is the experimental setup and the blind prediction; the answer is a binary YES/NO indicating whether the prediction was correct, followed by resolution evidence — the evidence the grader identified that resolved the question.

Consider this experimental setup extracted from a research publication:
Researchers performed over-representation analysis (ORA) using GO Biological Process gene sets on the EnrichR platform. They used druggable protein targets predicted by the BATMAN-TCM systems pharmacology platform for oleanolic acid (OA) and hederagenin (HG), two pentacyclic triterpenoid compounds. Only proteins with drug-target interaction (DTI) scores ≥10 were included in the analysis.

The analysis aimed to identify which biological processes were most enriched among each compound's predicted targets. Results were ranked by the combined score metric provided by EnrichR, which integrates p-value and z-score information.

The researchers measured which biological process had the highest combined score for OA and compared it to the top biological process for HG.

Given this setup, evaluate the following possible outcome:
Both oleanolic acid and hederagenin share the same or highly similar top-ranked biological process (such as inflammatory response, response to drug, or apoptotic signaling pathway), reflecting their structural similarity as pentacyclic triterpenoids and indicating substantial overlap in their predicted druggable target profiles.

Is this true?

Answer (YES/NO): YES